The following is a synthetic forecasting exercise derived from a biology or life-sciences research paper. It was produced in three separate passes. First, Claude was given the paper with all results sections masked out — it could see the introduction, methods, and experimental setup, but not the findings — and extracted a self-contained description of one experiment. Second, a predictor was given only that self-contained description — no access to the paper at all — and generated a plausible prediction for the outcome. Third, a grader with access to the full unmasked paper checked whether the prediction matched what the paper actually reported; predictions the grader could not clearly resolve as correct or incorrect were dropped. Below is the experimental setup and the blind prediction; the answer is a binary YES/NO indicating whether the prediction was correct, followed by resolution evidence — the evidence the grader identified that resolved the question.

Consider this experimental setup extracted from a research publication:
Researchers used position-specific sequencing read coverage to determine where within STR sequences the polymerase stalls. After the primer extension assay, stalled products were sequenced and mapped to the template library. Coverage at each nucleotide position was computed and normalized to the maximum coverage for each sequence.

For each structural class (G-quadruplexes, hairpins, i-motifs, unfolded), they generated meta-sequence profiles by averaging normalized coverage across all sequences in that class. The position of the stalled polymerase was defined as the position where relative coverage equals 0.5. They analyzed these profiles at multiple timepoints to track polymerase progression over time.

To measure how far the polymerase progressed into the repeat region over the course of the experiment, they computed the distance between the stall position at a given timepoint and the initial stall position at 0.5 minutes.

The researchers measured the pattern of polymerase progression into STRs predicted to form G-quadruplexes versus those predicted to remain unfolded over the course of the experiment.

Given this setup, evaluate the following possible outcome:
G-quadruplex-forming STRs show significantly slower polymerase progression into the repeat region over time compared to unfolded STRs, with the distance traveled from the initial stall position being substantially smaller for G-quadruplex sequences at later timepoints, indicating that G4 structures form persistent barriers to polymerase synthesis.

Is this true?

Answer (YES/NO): YES